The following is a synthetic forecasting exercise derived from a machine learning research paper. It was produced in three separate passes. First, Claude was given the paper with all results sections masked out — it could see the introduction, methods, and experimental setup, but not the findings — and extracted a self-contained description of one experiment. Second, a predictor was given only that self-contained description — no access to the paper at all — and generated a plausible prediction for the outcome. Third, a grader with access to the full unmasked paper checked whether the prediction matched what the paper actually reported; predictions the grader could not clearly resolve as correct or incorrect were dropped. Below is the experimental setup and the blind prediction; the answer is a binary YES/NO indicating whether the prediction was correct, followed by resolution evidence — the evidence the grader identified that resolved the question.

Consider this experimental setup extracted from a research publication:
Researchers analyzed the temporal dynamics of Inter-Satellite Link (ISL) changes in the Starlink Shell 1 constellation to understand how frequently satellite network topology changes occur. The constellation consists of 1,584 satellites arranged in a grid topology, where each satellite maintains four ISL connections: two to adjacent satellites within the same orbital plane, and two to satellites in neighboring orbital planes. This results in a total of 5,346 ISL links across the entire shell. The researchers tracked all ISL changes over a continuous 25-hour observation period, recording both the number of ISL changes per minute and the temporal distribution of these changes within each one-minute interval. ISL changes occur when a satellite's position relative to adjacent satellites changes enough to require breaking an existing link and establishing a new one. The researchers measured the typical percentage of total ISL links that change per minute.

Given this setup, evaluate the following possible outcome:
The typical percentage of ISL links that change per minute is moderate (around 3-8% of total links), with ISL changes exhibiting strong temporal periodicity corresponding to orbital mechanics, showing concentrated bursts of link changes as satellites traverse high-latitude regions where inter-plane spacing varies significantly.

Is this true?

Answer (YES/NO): NO